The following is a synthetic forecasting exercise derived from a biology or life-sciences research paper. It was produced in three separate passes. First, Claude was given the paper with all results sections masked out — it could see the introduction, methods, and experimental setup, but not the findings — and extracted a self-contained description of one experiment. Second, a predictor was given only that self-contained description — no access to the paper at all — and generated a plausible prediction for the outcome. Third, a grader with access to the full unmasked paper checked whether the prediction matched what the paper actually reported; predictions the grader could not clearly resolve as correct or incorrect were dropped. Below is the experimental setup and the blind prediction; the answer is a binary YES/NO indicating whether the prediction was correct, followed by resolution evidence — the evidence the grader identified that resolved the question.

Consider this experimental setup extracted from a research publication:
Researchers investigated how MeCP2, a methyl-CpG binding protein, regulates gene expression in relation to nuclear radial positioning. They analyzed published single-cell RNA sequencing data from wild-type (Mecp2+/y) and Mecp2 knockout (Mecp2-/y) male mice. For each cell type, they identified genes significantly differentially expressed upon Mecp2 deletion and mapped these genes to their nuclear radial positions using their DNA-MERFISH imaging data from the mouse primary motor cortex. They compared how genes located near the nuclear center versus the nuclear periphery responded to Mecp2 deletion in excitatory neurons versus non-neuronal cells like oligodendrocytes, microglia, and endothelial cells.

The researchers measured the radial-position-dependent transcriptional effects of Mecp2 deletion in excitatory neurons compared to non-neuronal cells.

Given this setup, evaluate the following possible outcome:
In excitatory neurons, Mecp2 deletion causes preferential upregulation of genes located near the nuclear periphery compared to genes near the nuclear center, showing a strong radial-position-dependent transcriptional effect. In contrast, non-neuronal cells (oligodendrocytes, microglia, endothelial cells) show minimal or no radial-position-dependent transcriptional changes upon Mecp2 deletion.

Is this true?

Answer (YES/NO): YES